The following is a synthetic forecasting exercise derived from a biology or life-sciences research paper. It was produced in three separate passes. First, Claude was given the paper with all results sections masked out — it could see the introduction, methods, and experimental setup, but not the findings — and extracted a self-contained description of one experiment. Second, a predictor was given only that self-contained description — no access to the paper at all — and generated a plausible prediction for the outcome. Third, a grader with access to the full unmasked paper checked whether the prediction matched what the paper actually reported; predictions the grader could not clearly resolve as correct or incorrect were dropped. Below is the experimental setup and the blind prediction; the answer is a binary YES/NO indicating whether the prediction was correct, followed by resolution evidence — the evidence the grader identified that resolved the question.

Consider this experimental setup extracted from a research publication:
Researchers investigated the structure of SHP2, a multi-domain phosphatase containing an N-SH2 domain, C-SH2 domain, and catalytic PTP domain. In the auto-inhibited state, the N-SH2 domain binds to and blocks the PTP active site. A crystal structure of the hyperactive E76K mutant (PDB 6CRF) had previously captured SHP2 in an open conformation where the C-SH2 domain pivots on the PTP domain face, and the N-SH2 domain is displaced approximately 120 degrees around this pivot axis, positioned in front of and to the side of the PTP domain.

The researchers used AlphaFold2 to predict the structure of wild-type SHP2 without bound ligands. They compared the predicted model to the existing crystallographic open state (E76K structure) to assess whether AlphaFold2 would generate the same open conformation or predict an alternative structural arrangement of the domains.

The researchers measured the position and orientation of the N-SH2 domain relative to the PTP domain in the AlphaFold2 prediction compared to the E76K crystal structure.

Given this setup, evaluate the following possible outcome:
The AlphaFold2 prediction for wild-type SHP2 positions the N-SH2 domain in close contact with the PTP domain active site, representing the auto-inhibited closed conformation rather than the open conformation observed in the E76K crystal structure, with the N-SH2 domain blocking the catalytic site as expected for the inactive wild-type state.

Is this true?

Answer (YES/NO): NO